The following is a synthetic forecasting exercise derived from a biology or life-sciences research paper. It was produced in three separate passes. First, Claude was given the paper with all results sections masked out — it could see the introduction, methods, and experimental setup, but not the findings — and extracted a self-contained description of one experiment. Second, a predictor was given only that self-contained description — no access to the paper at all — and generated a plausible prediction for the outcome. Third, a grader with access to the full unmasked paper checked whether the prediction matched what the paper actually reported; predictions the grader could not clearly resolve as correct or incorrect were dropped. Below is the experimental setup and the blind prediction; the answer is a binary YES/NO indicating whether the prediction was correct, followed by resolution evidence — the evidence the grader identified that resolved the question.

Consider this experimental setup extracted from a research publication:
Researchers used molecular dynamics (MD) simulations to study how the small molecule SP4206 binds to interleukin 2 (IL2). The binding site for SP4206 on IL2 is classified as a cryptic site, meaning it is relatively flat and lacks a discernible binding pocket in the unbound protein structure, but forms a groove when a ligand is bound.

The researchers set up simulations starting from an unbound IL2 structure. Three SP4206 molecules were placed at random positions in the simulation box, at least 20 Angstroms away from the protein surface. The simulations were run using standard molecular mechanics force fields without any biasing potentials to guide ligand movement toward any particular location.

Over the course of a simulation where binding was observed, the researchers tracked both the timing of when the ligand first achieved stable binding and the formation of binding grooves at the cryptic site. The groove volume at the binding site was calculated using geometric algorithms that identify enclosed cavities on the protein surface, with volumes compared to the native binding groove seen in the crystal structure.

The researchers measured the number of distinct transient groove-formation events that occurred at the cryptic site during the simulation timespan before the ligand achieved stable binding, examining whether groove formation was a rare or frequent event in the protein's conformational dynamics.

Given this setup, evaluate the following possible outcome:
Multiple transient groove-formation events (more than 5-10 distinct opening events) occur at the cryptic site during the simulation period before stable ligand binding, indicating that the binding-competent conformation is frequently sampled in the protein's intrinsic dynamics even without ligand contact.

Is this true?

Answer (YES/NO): NO